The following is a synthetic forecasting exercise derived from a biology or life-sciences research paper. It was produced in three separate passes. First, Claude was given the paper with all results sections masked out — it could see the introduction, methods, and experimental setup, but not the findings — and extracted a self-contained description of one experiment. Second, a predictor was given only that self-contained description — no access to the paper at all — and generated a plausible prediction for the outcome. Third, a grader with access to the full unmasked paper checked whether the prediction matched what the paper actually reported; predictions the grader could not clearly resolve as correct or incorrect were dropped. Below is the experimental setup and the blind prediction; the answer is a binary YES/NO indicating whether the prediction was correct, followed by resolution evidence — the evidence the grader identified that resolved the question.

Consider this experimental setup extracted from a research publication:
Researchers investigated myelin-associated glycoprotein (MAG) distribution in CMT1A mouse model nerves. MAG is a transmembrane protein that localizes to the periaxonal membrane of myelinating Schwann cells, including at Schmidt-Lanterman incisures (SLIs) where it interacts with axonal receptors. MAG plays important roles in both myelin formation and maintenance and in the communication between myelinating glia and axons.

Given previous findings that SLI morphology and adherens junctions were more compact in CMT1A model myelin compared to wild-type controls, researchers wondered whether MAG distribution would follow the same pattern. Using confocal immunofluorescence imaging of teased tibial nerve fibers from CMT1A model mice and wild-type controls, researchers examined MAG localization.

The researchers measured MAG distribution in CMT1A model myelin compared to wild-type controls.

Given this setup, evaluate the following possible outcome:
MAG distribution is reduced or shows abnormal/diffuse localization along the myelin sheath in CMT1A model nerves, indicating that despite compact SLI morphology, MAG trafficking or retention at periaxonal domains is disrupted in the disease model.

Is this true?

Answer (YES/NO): YES